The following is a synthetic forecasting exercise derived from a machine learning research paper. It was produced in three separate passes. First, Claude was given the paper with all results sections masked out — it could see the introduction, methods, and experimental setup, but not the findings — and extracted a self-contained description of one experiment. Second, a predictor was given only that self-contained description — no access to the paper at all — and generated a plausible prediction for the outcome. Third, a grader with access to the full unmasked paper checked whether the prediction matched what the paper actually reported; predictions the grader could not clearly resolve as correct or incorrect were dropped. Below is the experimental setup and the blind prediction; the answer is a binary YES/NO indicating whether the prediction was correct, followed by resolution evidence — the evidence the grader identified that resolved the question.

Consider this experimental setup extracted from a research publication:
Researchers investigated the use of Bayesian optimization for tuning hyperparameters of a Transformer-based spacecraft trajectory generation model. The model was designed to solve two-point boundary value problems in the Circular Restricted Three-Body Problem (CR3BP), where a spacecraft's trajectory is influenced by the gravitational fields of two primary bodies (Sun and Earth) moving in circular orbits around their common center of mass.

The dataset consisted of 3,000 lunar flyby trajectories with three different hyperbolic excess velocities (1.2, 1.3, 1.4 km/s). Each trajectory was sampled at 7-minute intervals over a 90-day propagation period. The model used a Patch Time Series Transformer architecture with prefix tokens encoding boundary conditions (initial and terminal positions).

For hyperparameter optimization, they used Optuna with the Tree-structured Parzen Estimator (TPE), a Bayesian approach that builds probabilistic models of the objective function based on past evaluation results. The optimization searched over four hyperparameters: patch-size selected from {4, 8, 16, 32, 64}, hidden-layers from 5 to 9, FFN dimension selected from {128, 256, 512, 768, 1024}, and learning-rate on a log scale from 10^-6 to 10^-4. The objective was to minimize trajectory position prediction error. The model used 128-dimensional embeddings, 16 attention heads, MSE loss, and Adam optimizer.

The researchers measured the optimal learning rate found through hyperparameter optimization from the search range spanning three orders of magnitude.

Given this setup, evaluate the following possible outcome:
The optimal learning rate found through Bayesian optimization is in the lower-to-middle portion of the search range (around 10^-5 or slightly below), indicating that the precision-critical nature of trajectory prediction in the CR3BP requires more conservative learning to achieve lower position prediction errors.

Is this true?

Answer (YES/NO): NO